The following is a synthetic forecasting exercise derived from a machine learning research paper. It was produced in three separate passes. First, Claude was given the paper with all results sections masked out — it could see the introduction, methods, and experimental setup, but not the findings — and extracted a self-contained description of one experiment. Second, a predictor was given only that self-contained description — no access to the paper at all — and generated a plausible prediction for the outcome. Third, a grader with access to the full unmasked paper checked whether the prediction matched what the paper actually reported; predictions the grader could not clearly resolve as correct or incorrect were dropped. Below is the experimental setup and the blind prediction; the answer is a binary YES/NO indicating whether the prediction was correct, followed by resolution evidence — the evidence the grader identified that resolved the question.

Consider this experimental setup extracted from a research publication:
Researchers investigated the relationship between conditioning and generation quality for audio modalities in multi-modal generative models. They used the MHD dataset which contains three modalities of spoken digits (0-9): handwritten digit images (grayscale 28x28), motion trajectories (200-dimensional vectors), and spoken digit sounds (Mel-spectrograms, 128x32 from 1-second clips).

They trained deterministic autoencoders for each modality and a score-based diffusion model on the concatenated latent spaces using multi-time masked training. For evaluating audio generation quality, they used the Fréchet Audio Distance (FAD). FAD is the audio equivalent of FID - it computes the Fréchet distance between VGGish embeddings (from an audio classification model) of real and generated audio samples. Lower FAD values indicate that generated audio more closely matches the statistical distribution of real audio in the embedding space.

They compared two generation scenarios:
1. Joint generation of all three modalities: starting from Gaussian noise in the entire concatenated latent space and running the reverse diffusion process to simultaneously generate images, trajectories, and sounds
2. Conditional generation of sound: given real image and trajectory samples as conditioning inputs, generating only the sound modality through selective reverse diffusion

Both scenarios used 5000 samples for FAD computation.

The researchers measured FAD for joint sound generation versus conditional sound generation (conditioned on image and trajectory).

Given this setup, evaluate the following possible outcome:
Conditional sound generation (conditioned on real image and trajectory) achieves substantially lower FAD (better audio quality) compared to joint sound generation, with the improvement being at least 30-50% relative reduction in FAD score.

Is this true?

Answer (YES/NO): NO